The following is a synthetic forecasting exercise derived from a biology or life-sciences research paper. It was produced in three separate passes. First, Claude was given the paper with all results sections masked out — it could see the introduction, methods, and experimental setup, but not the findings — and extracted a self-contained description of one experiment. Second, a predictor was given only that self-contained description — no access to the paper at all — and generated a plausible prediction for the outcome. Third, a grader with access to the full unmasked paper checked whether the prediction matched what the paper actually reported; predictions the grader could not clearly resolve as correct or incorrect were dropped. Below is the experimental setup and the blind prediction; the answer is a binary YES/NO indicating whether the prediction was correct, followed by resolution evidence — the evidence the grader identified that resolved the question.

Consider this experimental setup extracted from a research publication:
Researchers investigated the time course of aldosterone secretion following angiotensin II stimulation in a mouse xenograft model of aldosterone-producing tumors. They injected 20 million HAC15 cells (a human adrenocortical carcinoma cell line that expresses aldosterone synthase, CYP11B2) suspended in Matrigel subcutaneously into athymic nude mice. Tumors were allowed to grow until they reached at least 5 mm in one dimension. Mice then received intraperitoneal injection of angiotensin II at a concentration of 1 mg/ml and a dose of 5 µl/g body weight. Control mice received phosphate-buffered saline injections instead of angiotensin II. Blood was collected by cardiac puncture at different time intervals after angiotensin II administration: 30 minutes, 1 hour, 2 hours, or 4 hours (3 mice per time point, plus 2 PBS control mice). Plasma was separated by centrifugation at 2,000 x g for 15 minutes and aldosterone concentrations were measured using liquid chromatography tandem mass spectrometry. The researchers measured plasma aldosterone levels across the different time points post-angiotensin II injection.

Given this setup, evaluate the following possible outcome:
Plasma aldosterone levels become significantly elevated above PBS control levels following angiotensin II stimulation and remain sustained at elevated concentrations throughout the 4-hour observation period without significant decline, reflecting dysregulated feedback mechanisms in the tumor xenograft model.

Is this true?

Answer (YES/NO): NO